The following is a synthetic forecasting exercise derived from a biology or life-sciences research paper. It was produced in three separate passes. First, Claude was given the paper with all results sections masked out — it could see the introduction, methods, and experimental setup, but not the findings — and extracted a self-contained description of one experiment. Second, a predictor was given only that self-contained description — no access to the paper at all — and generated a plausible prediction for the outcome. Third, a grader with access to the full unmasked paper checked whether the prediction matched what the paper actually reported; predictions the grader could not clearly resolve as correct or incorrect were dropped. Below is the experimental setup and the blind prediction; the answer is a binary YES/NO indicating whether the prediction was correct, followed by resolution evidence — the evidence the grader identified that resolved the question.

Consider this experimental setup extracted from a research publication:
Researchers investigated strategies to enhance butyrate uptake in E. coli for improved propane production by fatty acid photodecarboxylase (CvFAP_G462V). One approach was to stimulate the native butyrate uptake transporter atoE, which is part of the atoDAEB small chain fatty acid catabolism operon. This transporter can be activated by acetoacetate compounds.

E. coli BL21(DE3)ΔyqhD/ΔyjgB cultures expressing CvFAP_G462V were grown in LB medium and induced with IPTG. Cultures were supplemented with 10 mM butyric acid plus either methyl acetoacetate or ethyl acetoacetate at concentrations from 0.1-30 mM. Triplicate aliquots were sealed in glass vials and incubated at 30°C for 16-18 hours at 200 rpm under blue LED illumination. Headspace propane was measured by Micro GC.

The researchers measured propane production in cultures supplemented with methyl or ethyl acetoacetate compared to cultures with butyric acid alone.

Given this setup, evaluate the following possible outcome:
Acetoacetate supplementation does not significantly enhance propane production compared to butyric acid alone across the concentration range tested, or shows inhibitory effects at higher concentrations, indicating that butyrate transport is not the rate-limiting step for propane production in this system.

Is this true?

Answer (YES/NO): NO